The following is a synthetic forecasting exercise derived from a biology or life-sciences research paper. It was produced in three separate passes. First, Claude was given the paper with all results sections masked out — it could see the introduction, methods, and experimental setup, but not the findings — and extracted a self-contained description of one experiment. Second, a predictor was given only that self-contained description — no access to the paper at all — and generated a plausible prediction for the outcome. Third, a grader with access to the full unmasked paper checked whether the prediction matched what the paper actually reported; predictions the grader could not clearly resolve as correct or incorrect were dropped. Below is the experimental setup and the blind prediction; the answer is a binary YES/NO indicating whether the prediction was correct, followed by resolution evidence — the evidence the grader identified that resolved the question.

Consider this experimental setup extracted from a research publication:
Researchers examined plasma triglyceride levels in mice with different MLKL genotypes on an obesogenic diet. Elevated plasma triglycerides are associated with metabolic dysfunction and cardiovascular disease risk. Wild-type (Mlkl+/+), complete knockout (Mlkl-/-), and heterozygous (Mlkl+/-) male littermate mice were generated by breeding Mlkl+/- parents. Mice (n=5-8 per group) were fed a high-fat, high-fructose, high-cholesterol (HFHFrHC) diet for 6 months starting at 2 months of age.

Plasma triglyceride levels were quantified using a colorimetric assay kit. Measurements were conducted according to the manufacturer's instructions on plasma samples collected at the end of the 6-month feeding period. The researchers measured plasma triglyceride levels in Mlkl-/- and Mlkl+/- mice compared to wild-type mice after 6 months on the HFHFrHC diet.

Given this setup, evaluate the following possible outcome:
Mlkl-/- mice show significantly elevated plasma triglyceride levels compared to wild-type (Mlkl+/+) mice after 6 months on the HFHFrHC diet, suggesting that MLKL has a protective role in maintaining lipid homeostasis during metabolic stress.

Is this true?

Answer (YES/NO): NO